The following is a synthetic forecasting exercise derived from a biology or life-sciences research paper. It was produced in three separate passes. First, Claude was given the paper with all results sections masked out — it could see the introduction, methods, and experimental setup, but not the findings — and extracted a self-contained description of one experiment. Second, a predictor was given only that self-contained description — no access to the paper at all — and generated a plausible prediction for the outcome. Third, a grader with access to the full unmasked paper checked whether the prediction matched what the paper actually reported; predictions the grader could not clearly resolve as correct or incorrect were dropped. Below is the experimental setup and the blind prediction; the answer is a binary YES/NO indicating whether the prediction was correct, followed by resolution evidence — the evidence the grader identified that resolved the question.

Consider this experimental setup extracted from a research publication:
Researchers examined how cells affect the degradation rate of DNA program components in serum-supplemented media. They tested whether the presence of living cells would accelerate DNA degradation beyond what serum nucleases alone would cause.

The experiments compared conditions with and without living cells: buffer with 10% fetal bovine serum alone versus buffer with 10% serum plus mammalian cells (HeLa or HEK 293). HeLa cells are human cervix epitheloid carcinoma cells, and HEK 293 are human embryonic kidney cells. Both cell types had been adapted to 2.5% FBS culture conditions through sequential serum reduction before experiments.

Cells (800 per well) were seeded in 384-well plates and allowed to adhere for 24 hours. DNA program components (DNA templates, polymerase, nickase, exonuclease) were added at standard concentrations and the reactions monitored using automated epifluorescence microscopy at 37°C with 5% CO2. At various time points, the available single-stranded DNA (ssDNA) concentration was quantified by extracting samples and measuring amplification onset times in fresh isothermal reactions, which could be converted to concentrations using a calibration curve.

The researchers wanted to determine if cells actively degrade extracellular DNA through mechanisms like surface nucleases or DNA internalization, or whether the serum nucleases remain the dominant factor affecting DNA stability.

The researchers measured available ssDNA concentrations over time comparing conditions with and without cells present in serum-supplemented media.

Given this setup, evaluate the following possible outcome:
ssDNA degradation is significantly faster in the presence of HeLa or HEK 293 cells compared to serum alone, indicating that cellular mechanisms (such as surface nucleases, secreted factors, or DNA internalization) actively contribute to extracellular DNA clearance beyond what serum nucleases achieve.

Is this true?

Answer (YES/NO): NO